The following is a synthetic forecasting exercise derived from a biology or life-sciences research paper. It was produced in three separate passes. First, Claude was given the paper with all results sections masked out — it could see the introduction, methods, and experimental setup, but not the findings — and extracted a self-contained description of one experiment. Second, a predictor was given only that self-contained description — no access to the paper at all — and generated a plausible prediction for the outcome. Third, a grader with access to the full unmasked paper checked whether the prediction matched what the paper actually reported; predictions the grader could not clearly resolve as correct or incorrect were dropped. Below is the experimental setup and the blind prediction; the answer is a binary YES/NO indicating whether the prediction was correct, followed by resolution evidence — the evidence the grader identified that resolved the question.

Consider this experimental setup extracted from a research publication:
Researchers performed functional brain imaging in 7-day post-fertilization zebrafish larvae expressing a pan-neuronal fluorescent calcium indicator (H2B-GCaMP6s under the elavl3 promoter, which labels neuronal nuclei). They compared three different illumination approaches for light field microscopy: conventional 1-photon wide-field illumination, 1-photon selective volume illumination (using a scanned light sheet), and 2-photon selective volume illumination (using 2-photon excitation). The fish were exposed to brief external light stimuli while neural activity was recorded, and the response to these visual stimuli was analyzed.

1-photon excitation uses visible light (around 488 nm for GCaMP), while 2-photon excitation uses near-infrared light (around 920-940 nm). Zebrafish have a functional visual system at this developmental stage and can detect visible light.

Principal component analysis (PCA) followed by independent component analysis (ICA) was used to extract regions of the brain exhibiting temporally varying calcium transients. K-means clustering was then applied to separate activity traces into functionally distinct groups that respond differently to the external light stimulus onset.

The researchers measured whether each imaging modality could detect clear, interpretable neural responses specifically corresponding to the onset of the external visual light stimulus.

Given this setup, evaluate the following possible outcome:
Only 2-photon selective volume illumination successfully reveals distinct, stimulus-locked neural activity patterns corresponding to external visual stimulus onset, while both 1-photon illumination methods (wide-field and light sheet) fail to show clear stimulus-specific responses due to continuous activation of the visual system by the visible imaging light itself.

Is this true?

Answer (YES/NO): YES